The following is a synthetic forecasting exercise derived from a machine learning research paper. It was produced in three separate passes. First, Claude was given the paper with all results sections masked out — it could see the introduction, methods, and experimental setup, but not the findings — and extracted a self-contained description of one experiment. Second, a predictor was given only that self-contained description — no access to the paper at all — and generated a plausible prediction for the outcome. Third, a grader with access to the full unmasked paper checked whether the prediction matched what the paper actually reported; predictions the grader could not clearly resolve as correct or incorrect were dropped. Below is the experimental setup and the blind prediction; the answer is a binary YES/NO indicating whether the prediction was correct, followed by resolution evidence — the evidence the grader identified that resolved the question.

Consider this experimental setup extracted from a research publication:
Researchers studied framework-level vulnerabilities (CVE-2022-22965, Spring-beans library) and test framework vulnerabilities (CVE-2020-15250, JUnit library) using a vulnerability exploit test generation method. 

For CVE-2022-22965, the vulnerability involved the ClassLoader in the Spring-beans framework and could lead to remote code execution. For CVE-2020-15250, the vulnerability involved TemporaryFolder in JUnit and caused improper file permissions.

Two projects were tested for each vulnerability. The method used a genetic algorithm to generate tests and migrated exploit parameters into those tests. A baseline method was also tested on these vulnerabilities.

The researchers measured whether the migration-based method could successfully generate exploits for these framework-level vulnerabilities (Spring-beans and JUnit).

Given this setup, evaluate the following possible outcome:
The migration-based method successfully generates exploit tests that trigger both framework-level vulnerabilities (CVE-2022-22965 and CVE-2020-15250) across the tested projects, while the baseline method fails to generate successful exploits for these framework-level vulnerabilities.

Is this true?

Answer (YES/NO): NO